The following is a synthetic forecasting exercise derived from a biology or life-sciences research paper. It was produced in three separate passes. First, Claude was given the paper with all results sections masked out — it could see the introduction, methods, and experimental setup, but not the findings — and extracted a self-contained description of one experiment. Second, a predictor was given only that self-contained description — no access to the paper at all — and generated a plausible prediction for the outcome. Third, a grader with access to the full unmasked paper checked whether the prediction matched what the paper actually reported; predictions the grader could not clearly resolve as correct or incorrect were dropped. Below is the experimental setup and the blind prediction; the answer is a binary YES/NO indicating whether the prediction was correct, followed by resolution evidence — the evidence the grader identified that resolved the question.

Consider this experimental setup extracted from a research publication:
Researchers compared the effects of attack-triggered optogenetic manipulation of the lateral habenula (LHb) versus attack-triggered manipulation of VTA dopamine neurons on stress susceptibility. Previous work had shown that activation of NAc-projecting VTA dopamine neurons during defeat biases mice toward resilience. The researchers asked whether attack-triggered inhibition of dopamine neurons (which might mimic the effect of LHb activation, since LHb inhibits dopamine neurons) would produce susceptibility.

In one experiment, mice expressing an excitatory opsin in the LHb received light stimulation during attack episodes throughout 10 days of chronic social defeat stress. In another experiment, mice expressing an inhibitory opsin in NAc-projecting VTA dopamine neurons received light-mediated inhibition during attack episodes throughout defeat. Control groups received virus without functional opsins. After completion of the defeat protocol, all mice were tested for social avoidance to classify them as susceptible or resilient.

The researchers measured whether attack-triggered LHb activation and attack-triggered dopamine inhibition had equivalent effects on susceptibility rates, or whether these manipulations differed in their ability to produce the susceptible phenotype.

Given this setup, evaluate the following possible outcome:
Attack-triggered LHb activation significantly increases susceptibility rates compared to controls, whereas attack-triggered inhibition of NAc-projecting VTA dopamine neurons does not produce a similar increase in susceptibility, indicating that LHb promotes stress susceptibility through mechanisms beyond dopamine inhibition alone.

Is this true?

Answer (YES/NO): YES